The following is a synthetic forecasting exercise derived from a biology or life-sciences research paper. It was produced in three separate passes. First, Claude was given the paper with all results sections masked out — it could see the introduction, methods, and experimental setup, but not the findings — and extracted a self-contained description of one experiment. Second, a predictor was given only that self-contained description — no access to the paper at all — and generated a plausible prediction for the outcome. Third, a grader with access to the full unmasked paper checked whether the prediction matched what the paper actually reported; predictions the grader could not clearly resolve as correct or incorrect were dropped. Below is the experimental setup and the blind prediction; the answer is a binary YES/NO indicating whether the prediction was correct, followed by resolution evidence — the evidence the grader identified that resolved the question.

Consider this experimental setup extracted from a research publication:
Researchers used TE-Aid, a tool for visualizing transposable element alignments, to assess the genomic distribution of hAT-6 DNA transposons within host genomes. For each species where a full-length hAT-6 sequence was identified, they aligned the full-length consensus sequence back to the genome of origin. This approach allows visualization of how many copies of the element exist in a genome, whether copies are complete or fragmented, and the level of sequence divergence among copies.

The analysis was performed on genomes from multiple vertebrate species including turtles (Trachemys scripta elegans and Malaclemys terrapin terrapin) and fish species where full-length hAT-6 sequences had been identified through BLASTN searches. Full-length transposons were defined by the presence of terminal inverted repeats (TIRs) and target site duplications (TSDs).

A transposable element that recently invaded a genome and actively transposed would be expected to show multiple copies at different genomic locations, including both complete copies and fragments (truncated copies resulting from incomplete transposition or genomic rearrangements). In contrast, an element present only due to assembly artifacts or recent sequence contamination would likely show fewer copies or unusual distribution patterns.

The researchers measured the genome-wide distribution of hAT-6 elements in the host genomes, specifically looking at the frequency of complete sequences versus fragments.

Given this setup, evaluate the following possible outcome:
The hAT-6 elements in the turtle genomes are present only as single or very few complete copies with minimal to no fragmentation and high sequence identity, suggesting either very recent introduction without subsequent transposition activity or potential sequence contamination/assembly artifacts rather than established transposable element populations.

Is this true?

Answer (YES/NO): NO